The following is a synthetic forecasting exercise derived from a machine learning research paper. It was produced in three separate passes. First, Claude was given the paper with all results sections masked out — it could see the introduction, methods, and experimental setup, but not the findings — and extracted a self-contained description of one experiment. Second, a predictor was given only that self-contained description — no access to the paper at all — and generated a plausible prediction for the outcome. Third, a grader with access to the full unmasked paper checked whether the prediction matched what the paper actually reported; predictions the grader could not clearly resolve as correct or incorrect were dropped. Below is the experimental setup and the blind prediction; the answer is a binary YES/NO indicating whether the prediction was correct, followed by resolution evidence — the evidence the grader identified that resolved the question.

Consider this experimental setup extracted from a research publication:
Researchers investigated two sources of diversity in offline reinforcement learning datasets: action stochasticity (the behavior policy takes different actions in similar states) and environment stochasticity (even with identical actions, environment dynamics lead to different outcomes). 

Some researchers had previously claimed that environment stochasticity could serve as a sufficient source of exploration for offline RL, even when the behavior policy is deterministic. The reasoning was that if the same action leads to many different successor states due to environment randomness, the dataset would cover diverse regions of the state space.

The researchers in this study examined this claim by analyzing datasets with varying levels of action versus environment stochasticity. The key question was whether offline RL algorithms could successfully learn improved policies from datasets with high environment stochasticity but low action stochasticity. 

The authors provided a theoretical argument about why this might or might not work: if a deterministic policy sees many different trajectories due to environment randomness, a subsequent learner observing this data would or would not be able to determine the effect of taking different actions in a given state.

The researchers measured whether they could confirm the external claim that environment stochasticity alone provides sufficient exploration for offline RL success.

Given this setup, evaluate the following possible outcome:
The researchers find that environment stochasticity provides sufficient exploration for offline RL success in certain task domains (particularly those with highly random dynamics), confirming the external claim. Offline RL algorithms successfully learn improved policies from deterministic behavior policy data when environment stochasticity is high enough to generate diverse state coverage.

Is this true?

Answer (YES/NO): NO